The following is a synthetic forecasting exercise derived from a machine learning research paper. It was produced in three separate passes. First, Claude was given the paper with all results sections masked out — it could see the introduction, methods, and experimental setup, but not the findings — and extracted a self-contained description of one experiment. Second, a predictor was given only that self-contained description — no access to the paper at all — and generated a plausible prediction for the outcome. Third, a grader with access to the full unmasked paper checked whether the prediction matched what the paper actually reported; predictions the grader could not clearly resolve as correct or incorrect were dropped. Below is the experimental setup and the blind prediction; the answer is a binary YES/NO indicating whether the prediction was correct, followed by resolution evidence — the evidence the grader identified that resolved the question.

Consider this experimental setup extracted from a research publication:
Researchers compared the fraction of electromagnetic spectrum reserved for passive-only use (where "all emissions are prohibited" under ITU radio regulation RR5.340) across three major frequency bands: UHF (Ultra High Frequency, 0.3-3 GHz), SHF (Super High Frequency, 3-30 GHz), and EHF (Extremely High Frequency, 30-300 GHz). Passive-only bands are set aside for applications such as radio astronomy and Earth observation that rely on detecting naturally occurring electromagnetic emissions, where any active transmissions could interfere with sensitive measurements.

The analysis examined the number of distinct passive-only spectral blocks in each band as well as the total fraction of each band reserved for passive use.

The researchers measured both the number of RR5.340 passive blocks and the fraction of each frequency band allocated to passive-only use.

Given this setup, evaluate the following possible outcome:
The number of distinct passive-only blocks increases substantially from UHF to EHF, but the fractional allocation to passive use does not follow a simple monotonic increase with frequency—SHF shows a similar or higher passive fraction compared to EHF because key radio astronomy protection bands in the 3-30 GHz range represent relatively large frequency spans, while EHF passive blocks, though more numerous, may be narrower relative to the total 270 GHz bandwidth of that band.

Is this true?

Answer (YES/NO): NO